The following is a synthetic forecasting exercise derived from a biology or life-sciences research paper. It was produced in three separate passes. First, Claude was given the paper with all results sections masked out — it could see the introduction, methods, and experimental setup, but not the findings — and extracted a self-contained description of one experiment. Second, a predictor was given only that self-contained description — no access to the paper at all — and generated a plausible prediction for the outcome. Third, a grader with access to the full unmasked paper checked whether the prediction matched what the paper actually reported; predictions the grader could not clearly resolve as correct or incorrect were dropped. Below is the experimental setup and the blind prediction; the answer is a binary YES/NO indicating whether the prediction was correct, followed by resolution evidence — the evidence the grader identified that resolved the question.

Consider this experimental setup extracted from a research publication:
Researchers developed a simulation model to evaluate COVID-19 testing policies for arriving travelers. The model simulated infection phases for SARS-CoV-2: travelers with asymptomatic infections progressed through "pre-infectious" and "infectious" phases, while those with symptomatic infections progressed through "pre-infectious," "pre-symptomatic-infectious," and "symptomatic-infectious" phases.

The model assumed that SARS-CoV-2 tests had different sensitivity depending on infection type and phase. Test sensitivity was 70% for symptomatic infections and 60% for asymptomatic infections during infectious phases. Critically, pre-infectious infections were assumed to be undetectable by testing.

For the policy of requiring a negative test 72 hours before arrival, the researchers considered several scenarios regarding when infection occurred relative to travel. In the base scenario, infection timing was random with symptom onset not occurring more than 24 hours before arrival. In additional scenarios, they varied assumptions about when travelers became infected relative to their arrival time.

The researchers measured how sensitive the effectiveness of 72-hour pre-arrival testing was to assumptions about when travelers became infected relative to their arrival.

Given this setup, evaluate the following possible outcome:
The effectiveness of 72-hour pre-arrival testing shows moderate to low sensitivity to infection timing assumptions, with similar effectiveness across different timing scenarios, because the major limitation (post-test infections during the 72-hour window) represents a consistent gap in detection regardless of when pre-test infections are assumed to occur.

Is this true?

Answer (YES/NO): NO